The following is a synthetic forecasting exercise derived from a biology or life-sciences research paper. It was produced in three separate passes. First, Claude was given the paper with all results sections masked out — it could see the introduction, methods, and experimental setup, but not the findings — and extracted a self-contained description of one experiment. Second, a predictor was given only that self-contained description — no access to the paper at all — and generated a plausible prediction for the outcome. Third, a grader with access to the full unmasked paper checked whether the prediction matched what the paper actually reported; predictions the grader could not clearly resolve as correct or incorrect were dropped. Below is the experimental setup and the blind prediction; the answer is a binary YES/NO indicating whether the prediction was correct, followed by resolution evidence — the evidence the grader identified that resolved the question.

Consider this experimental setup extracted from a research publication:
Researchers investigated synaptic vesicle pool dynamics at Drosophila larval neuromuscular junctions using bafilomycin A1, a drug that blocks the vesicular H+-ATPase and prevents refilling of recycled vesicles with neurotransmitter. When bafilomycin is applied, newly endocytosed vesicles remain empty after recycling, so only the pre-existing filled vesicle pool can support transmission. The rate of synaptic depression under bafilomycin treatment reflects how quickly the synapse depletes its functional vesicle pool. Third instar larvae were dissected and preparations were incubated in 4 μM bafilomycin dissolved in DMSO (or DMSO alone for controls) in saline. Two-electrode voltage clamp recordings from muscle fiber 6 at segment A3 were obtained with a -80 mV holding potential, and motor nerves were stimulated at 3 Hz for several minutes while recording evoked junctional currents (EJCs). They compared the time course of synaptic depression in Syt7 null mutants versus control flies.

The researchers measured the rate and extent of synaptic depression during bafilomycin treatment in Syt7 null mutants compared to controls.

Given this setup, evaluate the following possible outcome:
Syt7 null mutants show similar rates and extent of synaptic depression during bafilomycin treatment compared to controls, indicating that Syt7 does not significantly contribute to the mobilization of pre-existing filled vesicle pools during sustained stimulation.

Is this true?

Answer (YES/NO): NO